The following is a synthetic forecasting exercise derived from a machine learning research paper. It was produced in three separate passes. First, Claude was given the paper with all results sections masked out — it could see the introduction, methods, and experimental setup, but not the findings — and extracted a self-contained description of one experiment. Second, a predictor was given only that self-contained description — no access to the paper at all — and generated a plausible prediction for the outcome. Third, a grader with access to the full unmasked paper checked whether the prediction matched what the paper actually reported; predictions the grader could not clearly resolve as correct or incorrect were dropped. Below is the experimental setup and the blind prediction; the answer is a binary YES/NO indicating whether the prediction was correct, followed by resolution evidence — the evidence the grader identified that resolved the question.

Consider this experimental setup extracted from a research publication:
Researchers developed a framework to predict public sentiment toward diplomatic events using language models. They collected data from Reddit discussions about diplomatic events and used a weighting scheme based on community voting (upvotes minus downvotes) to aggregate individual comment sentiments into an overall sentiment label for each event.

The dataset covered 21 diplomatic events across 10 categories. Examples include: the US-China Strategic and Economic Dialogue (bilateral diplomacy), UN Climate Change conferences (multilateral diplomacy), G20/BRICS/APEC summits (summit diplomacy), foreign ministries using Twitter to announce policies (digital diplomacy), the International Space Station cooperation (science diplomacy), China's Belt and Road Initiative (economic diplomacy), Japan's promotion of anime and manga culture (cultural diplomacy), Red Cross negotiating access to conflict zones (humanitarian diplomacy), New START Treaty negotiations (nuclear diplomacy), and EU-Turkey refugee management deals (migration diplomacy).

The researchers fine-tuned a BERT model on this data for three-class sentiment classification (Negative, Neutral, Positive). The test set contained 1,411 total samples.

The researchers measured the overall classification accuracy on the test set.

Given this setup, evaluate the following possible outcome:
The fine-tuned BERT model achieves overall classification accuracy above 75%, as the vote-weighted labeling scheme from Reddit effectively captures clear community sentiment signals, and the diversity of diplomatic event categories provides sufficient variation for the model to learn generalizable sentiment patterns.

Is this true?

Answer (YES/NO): NO